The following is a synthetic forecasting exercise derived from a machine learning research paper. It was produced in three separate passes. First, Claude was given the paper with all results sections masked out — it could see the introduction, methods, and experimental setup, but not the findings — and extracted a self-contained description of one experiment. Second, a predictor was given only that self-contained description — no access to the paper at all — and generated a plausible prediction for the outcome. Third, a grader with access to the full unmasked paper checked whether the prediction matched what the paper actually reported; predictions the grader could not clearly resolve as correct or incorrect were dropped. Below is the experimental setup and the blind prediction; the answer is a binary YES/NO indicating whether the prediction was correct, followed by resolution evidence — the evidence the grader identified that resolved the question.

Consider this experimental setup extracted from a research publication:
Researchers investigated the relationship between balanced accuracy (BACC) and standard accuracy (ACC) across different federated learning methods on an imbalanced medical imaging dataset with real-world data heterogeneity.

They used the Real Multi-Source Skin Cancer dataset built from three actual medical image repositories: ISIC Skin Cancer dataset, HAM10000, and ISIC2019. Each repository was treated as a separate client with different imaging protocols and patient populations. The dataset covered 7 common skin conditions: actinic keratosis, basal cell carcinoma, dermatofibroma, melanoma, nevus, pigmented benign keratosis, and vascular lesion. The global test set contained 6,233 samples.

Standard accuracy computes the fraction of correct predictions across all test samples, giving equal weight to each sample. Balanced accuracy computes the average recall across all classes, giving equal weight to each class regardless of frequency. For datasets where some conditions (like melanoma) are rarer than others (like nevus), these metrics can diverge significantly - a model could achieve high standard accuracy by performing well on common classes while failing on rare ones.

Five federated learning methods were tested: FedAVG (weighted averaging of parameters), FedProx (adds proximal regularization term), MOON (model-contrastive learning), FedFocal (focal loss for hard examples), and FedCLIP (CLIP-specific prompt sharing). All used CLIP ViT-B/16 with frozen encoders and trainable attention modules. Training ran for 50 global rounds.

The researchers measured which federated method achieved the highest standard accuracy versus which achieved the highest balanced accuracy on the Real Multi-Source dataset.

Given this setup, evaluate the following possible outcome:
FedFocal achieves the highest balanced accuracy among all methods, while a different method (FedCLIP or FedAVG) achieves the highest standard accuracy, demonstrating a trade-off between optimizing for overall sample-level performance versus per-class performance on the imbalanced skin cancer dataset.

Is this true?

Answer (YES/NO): NO